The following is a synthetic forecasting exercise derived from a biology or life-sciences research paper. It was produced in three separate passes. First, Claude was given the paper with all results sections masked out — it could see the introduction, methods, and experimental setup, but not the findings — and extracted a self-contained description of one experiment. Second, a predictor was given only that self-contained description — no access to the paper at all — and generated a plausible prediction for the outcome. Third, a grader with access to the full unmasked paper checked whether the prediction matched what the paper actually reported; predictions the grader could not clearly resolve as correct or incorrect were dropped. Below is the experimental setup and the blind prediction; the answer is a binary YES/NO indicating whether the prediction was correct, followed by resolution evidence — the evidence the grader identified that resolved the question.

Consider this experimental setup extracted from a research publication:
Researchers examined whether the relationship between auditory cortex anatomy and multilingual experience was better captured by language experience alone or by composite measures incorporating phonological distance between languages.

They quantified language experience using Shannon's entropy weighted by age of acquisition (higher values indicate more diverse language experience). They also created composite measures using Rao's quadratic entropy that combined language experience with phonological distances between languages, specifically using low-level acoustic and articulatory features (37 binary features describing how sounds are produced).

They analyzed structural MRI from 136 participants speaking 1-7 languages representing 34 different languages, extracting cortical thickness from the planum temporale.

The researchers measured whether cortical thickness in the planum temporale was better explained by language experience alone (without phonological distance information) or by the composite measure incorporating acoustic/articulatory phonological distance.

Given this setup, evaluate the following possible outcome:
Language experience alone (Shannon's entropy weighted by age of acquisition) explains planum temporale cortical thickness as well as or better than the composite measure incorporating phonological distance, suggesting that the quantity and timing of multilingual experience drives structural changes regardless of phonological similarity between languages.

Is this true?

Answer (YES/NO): YES